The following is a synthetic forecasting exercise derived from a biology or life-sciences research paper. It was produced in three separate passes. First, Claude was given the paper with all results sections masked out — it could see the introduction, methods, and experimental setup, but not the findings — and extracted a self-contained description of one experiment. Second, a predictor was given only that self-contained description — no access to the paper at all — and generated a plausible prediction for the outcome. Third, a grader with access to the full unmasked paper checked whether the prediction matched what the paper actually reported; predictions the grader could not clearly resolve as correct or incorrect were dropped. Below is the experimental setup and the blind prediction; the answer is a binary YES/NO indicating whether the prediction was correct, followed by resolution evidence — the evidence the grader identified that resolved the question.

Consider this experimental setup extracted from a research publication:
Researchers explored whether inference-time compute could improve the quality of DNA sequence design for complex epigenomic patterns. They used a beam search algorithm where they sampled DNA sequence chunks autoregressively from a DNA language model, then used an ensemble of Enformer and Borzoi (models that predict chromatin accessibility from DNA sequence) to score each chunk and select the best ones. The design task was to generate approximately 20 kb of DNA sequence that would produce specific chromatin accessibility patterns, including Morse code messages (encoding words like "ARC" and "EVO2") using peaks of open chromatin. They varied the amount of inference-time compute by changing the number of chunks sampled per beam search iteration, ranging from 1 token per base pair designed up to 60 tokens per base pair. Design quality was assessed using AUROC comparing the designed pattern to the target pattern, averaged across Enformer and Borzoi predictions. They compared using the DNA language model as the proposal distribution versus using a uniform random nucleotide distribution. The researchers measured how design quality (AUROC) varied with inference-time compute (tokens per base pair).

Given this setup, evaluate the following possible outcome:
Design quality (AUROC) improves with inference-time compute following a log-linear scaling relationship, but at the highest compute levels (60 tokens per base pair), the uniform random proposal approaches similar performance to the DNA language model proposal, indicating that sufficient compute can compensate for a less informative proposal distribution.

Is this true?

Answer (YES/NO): NO